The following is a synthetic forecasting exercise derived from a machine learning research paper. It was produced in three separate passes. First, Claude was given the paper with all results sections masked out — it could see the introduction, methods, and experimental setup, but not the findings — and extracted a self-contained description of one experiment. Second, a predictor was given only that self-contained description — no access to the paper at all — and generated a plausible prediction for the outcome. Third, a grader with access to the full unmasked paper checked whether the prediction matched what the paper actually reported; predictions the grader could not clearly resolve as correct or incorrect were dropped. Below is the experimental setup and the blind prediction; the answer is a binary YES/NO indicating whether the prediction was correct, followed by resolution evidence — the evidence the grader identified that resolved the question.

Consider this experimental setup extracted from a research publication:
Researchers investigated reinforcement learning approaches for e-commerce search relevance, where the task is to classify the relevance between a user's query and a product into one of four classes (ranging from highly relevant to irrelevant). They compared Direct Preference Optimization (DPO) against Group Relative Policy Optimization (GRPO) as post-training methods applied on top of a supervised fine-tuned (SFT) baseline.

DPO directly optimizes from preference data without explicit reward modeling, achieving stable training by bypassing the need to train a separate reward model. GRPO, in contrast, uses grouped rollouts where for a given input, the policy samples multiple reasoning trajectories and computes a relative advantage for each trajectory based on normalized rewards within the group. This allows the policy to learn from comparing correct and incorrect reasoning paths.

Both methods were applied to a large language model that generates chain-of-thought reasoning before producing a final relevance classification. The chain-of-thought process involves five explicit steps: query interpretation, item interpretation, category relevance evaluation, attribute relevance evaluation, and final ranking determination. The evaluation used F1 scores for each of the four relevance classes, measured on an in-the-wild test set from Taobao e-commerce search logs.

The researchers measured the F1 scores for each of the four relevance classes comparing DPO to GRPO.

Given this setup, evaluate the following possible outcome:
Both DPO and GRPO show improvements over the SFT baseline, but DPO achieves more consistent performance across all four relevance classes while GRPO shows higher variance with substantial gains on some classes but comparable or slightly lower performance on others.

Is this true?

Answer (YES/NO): NO